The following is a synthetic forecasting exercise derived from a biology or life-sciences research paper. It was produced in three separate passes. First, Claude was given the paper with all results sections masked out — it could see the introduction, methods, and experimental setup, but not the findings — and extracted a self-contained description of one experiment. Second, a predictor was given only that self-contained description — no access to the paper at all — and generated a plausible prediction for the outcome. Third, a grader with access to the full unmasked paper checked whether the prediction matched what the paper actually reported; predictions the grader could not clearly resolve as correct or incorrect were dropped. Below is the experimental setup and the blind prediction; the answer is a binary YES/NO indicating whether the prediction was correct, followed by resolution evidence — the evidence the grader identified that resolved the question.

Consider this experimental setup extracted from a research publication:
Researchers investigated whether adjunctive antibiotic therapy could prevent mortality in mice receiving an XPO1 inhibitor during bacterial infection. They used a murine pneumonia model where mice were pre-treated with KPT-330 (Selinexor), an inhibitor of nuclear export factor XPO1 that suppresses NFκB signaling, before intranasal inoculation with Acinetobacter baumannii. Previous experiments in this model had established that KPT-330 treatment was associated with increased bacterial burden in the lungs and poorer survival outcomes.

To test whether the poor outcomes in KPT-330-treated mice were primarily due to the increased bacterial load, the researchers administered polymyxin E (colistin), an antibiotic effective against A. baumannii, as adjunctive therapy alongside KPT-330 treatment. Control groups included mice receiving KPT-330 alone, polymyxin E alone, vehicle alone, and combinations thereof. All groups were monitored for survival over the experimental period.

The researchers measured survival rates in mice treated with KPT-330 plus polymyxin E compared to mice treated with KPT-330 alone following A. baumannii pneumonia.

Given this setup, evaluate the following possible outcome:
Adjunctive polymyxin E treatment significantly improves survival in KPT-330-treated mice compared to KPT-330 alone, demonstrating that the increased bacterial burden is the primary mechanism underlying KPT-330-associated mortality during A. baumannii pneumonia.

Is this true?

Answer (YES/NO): YES